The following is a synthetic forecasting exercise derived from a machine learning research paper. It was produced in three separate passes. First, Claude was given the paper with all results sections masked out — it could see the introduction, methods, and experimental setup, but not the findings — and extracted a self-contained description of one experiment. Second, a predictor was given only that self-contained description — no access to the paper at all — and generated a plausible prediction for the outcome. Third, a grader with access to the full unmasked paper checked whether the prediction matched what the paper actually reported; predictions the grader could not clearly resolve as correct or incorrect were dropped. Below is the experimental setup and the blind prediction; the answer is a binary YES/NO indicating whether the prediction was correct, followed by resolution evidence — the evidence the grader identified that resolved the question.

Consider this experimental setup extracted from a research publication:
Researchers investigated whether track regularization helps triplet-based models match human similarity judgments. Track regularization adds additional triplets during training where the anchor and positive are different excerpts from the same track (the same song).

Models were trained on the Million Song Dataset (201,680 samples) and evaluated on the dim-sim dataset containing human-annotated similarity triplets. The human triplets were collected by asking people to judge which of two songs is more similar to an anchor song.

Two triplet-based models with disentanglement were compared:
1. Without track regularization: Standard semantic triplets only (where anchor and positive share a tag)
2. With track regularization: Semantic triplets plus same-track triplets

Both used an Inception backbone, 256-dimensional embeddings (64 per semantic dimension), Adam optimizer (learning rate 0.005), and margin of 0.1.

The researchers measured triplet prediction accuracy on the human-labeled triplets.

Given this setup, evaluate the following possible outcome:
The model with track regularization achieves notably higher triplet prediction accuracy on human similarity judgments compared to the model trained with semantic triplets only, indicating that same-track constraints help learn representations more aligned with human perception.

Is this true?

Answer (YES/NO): YES